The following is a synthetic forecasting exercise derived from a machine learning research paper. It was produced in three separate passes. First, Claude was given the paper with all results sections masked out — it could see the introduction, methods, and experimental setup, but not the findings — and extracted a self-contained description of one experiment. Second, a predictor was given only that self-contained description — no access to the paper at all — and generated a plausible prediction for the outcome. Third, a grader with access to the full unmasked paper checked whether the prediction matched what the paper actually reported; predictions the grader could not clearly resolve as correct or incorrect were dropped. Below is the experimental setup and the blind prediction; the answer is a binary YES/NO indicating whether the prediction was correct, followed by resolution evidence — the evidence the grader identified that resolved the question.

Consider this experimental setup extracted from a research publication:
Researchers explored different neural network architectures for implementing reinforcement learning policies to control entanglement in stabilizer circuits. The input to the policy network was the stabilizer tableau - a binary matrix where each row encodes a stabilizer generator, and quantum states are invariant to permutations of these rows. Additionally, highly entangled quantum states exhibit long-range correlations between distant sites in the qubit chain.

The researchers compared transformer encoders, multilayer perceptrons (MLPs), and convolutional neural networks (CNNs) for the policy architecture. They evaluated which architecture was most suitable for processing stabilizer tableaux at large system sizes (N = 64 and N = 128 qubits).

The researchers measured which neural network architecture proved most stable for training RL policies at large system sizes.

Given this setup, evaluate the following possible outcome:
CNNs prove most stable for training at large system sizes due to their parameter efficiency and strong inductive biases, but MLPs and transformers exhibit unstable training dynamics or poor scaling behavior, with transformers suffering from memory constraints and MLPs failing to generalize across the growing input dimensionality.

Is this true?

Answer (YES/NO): NO